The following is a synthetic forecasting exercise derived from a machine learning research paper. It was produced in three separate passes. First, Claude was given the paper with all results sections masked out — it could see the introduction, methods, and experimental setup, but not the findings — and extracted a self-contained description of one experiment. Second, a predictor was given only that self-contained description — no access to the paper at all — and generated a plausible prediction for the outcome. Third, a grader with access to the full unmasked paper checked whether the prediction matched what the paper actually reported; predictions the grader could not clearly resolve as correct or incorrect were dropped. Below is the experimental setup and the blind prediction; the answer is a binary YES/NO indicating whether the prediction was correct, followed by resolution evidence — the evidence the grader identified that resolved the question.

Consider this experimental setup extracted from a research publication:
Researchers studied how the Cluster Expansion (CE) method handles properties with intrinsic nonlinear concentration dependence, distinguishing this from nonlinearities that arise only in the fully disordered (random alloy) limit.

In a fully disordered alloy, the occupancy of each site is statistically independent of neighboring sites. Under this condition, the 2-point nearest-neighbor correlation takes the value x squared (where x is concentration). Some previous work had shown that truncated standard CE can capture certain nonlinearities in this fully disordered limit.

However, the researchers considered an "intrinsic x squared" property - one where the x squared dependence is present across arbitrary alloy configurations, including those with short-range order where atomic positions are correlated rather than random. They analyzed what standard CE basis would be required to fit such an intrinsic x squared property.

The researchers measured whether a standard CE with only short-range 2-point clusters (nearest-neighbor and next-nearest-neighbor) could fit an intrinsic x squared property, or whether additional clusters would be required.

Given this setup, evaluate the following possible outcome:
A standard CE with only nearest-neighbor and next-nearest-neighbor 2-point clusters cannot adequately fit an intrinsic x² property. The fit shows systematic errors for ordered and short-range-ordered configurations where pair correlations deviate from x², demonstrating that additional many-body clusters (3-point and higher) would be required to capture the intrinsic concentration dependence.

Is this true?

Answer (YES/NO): NO